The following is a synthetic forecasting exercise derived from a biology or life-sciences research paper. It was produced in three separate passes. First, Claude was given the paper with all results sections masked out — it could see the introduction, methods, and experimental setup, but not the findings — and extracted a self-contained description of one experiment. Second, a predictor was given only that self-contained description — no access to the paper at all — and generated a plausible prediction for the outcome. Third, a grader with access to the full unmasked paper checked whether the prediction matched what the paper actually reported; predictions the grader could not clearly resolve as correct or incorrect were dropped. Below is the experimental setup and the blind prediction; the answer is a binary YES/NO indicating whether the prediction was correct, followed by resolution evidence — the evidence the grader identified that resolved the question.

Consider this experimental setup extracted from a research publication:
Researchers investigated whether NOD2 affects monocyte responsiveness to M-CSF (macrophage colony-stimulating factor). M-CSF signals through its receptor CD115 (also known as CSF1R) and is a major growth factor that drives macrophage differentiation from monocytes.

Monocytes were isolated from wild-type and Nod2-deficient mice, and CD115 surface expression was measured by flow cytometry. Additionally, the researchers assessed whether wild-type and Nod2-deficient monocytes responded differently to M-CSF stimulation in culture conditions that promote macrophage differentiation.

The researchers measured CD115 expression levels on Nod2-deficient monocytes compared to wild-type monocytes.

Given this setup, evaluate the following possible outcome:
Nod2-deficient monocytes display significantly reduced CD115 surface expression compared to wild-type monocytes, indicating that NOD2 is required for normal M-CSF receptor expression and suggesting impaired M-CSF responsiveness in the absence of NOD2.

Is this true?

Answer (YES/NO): YES